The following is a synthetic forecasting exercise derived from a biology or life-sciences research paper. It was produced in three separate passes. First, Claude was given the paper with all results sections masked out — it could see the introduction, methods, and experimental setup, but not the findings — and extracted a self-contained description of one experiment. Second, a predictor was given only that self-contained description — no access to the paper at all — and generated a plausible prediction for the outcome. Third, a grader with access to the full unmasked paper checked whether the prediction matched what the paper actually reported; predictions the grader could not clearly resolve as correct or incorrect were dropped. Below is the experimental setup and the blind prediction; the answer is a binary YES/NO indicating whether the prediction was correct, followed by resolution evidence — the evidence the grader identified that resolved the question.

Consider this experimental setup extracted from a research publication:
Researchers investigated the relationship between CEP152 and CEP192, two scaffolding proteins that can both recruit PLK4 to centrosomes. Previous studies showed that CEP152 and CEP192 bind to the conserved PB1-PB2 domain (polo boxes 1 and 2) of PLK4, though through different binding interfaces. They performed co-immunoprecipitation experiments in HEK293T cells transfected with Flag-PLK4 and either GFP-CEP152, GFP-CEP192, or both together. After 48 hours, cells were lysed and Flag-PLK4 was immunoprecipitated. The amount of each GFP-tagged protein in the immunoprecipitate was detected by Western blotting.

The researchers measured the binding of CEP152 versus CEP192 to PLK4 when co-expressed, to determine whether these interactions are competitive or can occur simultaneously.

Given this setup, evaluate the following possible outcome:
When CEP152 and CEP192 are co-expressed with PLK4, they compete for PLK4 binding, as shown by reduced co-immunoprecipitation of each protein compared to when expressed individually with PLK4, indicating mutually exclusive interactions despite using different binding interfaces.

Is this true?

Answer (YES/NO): YES